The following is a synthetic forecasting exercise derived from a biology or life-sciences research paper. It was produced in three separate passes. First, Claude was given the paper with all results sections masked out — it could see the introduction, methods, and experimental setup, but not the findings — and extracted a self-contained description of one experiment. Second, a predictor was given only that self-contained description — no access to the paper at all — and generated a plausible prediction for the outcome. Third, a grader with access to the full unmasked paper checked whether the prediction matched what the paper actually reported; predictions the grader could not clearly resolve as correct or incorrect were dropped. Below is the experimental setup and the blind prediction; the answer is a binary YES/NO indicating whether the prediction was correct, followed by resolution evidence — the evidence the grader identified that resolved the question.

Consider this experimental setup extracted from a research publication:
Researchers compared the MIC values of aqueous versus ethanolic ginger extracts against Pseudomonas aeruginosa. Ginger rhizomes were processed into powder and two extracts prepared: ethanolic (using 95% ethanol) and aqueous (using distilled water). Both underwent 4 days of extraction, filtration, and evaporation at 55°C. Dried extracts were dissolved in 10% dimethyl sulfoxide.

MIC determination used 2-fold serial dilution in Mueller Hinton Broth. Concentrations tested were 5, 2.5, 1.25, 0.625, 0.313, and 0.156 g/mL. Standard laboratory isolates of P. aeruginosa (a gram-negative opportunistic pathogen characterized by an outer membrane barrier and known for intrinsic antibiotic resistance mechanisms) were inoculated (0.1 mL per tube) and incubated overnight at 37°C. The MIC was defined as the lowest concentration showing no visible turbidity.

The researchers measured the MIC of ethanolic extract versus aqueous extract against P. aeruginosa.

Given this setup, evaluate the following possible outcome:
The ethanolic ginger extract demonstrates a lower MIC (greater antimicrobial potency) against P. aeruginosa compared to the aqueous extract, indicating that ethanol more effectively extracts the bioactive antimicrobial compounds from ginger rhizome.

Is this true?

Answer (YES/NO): YES